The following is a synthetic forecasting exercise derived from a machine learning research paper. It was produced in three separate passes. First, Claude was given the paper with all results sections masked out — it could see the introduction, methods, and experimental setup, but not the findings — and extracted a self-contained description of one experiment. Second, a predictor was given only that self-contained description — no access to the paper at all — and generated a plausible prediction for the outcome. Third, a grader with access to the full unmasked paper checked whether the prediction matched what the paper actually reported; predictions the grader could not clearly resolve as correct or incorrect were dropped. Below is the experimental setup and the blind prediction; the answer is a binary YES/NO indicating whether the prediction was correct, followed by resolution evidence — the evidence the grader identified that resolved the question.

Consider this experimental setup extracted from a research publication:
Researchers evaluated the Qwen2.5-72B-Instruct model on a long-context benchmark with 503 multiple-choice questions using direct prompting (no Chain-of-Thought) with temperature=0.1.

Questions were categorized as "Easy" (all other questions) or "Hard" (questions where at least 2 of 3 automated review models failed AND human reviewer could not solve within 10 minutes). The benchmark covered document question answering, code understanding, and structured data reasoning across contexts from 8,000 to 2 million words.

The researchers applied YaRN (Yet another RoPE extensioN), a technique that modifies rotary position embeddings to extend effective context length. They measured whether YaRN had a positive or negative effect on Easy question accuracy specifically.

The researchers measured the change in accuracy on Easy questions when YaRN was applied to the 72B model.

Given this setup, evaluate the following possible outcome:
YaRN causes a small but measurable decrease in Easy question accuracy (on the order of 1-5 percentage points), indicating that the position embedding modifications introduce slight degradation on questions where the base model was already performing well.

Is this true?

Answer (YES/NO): YES